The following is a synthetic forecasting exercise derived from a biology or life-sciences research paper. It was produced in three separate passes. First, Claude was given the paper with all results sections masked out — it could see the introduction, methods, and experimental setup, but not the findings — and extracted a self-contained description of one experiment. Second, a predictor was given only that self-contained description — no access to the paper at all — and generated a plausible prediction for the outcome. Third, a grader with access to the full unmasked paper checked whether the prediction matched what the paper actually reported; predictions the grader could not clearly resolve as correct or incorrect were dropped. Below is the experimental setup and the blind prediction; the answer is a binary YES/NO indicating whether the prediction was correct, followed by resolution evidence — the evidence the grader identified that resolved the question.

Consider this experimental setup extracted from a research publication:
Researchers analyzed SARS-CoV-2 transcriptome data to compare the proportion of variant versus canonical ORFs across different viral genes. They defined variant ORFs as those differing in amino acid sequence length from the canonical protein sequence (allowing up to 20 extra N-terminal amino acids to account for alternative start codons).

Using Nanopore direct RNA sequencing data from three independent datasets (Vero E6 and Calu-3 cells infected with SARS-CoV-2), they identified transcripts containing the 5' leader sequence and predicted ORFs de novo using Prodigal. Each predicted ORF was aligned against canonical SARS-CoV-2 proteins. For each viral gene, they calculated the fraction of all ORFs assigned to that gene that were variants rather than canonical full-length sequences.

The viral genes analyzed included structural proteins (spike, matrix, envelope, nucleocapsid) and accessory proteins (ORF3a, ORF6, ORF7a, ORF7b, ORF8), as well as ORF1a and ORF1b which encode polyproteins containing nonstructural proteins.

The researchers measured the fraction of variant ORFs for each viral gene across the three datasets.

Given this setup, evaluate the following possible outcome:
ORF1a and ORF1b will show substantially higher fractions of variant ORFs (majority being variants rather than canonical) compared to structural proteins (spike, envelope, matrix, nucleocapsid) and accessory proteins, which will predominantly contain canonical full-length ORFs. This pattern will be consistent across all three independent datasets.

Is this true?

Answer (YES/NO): NO